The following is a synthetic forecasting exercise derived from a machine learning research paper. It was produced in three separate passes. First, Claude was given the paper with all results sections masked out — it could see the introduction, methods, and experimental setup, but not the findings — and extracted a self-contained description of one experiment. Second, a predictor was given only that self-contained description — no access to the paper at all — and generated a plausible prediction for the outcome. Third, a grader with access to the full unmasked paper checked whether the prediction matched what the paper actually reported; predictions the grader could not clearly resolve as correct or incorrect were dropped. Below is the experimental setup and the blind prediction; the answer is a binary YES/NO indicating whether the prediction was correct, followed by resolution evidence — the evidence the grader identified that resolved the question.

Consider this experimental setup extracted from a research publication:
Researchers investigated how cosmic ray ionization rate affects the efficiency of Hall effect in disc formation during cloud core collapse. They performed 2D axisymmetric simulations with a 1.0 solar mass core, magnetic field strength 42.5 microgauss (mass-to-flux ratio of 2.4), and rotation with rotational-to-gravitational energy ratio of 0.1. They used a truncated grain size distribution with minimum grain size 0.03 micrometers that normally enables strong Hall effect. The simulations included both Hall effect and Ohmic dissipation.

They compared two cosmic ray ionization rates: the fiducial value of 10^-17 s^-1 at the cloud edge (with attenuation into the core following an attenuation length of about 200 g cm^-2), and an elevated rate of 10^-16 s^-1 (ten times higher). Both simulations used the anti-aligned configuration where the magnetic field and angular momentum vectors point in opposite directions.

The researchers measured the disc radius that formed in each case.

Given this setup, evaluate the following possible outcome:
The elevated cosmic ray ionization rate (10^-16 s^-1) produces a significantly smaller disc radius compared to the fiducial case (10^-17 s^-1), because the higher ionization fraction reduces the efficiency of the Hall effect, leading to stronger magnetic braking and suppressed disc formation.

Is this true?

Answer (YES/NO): YES